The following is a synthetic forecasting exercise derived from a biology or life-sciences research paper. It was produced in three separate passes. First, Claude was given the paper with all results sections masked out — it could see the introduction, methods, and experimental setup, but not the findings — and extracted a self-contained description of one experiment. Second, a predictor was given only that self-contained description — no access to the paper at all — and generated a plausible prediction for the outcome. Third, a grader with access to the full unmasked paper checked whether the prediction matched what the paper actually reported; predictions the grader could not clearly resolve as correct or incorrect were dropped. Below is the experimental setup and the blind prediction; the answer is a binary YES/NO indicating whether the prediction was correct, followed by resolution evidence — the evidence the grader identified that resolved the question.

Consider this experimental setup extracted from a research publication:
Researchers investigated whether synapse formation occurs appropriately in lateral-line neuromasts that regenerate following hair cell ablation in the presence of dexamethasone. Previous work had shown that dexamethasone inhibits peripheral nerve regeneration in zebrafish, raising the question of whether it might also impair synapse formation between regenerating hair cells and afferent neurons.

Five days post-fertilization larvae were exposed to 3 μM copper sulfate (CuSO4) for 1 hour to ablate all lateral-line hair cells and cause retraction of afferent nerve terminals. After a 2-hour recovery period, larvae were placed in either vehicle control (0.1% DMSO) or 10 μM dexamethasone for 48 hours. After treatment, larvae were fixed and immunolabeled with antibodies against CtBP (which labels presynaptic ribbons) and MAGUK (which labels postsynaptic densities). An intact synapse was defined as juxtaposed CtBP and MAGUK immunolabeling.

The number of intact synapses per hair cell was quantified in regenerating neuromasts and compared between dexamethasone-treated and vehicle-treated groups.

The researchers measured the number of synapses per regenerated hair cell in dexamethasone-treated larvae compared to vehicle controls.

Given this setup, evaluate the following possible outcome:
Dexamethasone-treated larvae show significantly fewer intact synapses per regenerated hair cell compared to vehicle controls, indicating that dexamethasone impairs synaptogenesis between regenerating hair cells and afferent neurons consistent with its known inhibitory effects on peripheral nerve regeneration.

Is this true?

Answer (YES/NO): NO